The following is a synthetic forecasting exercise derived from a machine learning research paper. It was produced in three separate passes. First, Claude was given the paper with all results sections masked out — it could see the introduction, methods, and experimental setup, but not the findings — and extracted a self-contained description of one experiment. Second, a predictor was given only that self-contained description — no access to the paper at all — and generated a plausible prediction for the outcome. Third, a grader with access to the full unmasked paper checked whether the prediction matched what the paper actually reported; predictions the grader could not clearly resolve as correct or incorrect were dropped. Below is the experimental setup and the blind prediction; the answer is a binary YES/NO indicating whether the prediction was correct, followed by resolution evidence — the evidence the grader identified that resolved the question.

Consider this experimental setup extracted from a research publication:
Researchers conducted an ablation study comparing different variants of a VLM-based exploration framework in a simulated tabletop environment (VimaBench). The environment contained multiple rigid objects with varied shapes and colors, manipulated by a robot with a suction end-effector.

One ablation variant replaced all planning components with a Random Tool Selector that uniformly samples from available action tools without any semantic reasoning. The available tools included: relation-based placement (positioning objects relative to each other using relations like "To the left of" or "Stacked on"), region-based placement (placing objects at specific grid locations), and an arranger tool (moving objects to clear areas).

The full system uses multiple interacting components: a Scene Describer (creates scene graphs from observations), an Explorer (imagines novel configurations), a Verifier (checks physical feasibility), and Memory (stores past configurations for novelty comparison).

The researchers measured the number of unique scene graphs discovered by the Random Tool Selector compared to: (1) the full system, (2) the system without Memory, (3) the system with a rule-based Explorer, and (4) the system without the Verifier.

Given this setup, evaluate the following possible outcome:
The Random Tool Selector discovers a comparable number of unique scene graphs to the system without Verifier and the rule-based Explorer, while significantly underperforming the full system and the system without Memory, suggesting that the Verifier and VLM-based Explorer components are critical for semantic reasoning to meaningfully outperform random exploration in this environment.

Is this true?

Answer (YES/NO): NO